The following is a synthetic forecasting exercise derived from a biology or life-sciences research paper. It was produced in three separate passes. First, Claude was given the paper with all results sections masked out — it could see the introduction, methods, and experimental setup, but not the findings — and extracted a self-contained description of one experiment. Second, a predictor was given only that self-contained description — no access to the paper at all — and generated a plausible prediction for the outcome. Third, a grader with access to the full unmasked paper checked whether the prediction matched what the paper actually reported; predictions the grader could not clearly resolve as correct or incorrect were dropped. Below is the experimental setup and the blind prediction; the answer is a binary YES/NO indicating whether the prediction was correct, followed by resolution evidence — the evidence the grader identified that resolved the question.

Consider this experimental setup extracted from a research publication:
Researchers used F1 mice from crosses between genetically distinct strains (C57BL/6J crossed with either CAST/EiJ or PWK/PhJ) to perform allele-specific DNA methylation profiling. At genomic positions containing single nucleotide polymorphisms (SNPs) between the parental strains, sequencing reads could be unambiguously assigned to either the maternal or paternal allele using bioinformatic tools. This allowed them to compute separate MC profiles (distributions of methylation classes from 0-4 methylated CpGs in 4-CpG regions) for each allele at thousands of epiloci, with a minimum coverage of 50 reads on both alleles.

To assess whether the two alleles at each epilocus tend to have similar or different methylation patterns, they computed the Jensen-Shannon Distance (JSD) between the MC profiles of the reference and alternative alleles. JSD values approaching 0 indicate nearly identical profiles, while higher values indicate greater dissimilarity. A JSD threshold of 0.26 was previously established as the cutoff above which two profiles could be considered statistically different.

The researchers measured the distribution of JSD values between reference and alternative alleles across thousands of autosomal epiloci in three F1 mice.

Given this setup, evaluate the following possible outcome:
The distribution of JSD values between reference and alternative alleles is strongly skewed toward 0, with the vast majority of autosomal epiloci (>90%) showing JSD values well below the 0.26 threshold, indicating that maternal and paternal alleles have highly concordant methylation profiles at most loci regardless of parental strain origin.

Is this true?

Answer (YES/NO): YES